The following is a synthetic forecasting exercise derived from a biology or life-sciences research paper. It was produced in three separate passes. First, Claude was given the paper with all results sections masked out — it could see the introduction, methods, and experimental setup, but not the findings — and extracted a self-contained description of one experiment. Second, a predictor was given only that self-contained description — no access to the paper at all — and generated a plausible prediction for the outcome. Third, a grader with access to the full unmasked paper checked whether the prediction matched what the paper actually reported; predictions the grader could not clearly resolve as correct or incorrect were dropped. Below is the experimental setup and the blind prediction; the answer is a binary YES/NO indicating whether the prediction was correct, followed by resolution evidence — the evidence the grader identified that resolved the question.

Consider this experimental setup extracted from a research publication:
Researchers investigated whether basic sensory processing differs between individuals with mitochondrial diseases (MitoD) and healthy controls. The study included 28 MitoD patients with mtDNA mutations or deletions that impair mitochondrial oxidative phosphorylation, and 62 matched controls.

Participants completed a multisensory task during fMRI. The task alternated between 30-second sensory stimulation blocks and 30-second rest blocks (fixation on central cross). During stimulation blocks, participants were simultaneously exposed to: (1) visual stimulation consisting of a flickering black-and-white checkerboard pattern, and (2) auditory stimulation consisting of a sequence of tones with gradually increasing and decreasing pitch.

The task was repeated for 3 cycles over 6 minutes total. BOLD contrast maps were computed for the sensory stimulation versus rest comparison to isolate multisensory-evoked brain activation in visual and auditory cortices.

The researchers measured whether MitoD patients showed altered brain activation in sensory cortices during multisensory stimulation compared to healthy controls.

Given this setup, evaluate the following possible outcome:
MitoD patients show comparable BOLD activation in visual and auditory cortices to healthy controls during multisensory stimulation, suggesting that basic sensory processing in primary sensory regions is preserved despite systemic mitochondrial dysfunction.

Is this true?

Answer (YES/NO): YES